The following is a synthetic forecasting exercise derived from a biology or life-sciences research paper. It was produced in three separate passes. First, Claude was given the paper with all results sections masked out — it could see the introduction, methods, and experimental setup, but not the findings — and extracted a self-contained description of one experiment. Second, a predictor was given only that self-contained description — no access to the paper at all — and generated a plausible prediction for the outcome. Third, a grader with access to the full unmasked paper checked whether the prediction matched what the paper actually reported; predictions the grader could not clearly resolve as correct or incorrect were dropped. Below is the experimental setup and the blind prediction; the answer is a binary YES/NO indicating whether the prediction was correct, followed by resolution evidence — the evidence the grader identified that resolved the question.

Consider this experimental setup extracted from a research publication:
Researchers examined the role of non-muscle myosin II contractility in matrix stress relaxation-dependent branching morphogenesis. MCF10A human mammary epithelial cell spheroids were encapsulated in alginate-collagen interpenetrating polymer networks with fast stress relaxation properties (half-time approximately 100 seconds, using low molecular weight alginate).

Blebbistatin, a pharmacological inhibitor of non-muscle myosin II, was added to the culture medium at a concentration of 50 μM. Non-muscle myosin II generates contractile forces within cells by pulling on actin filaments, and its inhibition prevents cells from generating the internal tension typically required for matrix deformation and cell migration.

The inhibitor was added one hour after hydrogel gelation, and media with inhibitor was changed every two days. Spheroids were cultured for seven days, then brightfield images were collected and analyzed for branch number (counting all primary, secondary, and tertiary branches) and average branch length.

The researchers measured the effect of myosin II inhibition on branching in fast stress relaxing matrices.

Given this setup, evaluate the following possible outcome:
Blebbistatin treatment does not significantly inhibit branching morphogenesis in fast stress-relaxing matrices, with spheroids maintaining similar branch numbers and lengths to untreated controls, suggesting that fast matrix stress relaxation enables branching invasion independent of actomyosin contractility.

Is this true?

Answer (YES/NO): YES